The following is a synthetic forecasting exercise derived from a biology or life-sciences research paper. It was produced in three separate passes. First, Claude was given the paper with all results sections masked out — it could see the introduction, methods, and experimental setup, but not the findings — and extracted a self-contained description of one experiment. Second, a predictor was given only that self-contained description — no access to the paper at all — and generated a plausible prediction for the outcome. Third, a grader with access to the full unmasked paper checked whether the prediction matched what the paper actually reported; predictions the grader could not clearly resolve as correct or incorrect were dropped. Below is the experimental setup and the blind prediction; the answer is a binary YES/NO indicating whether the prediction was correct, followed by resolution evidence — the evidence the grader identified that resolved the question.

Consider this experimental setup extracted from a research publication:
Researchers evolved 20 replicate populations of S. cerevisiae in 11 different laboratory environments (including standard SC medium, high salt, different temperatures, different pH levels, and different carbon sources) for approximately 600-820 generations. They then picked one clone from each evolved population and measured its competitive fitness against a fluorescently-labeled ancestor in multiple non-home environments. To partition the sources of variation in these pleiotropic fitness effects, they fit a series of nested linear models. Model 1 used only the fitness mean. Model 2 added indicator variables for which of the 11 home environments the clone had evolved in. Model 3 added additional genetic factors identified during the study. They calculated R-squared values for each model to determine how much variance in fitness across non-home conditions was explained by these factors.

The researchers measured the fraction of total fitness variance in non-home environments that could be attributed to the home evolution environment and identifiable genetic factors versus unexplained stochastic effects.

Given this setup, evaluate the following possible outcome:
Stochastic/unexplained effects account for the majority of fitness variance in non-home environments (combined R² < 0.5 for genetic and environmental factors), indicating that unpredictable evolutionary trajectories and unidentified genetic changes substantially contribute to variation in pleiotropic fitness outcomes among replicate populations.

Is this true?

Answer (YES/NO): NO